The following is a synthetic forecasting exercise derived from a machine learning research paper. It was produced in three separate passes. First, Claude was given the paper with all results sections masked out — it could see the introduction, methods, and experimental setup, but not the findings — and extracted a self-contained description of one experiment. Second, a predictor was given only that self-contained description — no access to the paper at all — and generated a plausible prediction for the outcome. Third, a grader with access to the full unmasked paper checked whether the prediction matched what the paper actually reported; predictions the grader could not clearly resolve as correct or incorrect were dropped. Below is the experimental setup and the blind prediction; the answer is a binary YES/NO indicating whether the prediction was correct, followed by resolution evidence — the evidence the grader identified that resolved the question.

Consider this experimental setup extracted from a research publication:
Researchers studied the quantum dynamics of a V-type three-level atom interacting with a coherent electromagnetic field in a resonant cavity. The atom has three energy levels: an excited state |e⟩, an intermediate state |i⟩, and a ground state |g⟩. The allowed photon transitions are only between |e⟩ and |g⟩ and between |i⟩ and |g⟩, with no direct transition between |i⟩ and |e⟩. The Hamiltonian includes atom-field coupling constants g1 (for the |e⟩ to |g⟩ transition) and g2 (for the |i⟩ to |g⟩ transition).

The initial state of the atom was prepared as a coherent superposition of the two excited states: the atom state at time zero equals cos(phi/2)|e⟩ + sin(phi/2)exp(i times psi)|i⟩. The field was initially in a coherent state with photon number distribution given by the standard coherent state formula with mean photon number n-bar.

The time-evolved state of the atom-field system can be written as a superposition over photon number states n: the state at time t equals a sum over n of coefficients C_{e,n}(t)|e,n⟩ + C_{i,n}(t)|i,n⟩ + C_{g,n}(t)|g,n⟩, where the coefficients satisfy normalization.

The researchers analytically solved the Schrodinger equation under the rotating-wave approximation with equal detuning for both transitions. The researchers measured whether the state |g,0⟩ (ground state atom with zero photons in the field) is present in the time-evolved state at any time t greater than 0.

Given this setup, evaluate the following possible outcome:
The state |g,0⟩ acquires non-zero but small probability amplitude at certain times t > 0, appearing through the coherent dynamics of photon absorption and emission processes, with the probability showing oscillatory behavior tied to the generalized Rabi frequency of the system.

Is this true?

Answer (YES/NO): NO